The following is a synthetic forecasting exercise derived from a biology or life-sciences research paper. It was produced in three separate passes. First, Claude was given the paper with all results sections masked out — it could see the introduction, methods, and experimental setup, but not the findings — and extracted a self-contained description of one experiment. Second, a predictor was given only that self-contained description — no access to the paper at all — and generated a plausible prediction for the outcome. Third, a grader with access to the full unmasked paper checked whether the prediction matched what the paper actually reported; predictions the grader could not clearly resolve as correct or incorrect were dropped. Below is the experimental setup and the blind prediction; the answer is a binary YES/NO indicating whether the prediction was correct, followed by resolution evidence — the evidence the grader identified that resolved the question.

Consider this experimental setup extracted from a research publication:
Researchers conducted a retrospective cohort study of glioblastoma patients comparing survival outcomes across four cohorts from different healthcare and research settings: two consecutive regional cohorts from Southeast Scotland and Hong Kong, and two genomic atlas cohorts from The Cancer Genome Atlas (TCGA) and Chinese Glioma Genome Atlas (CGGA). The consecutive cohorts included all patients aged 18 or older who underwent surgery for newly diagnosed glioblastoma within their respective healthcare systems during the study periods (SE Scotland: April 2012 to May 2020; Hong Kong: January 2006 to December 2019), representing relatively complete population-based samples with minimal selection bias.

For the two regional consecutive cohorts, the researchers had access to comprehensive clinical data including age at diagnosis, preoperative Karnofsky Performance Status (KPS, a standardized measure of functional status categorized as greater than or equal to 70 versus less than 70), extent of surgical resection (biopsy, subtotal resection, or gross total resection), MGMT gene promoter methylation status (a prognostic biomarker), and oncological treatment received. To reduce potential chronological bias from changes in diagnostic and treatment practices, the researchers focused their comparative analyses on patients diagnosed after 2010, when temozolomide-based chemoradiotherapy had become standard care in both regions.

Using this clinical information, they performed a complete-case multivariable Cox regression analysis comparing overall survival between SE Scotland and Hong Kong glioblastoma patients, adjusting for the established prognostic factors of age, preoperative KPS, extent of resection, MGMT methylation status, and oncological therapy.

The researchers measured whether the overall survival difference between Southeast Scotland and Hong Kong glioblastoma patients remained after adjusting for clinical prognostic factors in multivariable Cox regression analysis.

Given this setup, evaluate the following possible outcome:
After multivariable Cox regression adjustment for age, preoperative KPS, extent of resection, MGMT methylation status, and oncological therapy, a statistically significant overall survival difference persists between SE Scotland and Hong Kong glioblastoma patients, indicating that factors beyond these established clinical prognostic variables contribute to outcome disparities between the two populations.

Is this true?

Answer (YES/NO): NO